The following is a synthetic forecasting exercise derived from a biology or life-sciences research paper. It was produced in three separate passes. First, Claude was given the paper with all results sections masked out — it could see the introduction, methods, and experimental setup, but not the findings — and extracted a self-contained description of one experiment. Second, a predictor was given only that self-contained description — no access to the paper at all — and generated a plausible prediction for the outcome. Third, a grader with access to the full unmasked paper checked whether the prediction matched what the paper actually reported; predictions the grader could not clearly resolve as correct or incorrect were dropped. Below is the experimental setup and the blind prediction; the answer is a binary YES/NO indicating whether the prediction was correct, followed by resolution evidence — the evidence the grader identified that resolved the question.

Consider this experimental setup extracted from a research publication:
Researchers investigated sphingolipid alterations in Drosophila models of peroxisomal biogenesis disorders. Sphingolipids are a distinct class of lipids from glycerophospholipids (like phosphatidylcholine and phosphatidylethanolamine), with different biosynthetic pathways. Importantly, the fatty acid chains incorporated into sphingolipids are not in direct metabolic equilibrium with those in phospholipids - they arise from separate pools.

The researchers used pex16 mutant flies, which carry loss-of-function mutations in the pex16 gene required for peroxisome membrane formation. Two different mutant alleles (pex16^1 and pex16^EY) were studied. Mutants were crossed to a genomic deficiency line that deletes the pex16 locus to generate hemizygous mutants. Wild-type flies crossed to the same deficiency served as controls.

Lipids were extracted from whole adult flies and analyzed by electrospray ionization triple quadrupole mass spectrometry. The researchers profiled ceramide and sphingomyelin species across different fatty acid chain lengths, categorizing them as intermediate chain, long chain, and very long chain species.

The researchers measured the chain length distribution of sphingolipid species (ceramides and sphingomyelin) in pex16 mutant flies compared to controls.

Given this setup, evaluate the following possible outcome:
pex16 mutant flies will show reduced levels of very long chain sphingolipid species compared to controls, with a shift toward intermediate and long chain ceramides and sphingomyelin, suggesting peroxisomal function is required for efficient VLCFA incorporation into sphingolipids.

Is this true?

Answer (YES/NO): NO